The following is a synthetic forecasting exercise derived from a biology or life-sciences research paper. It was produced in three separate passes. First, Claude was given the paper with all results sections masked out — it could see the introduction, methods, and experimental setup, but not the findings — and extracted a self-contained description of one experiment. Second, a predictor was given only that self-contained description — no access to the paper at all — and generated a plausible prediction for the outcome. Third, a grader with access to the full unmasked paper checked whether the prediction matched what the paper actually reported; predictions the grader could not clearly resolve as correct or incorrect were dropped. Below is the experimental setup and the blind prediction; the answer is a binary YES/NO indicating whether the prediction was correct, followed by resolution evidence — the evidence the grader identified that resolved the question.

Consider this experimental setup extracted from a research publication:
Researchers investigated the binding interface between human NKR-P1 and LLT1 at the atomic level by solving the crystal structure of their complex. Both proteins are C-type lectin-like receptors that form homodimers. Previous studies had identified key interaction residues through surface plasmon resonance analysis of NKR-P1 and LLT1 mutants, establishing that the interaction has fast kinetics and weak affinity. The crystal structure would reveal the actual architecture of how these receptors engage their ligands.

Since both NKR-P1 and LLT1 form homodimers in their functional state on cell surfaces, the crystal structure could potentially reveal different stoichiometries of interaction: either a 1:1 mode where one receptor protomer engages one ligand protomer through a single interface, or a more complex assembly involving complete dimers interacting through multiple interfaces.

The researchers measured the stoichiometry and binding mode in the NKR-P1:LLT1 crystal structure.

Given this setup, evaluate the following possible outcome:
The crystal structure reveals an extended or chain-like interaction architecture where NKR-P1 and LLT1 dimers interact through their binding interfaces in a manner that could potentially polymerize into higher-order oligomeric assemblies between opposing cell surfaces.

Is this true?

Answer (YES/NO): YES